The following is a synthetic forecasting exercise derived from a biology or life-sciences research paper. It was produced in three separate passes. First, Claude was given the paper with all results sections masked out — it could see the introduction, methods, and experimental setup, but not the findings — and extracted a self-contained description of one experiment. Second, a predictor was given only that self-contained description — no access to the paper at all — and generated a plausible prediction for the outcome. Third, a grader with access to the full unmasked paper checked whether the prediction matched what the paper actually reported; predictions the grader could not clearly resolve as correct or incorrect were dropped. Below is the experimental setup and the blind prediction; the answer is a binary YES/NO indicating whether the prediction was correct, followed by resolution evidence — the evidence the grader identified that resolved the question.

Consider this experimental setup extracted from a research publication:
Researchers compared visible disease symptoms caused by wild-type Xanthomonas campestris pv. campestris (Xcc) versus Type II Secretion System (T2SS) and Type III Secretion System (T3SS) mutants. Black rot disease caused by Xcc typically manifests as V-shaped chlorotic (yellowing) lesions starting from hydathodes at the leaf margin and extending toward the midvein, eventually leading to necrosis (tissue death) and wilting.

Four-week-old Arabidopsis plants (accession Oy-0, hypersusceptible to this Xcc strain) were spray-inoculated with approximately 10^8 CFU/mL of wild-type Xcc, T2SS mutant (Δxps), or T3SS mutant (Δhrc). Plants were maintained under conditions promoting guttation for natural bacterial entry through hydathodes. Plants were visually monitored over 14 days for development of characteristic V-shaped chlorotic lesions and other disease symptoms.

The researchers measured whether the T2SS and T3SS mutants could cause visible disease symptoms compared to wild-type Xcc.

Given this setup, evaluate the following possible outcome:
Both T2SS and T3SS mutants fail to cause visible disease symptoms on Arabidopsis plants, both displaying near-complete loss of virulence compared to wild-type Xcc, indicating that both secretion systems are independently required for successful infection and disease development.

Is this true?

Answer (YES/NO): NO